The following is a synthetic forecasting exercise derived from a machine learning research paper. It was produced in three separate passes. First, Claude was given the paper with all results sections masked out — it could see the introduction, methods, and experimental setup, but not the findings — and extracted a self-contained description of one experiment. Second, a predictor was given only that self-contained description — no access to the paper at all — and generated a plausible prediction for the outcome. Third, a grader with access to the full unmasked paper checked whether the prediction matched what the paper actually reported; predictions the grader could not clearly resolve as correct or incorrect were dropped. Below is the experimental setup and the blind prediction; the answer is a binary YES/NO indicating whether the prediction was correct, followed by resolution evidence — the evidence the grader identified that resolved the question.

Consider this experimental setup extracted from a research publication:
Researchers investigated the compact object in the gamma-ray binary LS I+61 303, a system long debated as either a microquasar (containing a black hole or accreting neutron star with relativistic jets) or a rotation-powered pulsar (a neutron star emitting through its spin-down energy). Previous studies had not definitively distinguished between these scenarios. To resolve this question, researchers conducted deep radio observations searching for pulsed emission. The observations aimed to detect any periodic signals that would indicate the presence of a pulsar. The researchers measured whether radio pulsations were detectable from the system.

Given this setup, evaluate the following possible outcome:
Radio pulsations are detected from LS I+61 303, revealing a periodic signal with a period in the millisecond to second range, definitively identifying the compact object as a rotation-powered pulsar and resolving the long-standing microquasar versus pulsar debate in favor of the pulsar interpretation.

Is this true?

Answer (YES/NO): NO